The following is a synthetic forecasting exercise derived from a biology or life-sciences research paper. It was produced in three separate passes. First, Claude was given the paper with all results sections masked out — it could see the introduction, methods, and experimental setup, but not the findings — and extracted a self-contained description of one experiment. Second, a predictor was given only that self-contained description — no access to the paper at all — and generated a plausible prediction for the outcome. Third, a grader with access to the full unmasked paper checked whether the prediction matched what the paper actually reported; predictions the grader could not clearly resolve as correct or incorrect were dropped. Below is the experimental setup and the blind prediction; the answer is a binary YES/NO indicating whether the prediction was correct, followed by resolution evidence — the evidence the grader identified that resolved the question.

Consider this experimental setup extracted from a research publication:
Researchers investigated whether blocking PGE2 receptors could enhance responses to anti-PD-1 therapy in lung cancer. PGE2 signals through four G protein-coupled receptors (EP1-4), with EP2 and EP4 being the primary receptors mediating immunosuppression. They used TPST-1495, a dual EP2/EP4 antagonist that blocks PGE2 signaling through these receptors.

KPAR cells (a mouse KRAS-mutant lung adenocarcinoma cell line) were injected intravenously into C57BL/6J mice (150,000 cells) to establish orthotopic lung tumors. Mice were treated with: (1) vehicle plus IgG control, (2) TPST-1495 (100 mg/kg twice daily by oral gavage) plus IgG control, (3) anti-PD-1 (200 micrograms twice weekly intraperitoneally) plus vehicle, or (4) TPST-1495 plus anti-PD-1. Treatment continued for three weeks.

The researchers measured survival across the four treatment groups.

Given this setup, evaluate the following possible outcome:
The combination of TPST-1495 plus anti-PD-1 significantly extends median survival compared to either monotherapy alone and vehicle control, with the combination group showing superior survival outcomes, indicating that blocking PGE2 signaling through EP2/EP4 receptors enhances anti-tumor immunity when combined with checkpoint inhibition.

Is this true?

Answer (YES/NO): YES